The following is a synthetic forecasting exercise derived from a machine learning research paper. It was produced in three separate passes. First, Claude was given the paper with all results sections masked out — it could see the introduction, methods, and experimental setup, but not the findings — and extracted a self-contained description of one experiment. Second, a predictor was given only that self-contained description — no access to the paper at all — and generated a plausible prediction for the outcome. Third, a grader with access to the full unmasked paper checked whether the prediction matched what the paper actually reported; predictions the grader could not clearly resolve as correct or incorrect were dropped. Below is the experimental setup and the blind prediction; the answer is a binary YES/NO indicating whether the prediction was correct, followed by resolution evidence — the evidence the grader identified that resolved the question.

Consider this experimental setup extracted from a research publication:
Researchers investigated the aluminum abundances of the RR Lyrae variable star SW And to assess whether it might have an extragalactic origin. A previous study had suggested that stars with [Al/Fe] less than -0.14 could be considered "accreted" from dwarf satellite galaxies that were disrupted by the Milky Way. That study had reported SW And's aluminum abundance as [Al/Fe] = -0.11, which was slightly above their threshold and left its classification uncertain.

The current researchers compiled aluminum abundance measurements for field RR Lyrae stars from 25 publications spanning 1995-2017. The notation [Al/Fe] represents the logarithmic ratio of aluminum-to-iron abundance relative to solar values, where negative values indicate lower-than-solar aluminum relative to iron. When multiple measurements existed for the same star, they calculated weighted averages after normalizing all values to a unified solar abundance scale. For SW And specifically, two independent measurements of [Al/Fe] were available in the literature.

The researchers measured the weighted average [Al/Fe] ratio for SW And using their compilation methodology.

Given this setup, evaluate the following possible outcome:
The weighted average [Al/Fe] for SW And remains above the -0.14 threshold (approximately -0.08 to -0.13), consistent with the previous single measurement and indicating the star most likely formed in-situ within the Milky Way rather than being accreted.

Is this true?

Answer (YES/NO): NO